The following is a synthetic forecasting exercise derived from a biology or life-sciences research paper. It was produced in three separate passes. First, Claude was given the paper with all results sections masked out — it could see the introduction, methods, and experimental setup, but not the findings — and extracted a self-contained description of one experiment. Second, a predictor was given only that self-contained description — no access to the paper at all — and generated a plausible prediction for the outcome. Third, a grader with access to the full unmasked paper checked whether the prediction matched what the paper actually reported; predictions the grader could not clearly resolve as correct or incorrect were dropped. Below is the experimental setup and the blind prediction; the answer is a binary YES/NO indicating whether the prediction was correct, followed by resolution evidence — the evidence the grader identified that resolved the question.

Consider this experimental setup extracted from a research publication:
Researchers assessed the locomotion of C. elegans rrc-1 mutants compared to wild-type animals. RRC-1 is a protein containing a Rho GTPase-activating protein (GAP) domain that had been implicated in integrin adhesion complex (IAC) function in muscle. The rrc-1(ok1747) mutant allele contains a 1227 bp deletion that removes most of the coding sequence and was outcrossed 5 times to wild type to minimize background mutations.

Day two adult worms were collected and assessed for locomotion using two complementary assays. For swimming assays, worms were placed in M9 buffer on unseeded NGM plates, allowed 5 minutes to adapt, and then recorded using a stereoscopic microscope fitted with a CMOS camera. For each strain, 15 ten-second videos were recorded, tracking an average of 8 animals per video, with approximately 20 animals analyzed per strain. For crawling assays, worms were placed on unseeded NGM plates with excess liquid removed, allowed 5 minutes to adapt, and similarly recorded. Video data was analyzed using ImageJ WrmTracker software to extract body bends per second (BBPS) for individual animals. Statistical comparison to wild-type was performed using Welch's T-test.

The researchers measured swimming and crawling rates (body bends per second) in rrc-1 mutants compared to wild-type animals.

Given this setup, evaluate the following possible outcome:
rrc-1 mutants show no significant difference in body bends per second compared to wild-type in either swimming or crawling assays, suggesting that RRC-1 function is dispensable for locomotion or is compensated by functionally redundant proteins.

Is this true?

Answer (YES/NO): NO